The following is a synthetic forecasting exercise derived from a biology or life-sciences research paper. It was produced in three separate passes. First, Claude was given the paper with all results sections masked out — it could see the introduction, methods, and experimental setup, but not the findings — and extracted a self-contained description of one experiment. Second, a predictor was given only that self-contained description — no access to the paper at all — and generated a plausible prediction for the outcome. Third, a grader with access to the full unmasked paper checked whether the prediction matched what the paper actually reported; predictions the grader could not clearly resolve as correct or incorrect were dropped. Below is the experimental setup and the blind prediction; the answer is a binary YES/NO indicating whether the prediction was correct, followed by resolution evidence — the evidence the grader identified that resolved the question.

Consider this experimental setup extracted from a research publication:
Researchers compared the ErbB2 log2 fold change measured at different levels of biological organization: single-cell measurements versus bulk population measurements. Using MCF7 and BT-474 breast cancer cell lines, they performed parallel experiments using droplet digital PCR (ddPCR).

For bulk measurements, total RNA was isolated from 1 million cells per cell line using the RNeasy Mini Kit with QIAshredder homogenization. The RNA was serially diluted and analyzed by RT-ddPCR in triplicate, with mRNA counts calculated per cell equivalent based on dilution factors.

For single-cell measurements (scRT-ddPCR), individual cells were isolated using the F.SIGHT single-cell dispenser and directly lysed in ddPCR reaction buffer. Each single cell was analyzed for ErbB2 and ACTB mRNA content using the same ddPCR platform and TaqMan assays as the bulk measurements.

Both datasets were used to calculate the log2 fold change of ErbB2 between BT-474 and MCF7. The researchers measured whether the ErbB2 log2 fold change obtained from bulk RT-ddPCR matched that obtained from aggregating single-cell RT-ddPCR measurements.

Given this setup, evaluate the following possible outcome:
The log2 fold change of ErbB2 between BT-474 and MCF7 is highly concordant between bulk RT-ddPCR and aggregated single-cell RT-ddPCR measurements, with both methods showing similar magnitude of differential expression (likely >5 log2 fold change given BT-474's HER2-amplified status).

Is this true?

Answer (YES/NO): YES